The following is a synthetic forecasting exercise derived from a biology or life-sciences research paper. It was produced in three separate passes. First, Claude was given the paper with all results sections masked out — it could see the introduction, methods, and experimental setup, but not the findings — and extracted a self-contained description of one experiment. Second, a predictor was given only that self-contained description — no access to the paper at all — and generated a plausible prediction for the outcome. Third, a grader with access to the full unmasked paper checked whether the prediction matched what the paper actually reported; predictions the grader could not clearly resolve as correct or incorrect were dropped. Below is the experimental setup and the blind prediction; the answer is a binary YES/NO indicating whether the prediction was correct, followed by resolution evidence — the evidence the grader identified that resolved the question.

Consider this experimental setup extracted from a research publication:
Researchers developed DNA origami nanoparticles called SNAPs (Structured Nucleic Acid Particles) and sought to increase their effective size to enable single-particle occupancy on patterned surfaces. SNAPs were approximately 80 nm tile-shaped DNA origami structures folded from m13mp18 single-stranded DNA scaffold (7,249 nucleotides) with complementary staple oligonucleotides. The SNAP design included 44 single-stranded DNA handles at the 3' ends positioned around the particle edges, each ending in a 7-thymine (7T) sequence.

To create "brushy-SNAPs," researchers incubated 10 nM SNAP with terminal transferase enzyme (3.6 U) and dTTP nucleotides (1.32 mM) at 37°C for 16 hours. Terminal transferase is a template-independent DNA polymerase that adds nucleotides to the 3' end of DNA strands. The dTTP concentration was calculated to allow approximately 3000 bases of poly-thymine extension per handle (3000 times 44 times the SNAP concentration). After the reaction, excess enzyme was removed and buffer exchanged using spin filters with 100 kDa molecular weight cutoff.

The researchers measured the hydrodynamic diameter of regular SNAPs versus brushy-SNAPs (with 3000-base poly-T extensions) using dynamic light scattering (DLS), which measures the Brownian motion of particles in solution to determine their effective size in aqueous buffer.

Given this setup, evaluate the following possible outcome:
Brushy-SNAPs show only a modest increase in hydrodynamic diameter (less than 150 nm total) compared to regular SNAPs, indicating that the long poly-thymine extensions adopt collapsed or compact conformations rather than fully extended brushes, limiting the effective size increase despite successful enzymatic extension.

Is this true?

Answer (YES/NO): NO